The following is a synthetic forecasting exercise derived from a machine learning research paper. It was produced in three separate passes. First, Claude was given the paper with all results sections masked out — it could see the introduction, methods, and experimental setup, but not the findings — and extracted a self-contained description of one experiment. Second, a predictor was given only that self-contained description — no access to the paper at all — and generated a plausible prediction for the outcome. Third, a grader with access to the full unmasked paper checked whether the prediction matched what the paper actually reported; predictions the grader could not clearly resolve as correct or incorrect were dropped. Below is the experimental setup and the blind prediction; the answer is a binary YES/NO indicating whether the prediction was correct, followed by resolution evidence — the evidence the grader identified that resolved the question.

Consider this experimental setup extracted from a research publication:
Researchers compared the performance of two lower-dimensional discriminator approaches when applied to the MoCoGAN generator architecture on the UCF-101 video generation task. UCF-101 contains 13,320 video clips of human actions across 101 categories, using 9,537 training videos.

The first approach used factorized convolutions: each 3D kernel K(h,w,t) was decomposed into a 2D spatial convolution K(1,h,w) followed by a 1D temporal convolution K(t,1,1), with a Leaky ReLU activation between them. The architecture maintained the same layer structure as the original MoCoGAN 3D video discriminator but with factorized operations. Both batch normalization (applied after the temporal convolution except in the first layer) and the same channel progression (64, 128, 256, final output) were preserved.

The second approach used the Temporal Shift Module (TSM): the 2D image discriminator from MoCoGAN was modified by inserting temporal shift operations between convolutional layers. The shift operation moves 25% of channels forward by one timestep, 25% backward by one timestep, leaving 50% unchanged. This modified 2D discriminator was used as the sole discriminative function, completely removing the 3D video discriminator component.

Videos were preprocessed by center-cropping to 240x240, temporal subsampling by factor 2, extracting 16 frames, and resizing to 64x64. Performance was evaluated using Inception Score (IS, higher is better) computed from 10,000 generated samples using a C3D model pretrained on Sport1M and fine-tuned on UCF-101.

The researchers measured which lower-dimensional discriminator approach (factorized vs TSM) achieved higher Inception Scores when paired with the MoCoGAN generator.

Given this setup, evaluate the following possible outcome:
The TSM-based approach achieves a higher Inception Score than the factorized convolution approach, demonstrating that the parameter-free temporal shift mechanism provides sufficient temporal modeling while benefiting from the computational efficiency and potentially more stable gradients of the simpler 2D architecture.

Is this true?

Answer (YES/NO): NO